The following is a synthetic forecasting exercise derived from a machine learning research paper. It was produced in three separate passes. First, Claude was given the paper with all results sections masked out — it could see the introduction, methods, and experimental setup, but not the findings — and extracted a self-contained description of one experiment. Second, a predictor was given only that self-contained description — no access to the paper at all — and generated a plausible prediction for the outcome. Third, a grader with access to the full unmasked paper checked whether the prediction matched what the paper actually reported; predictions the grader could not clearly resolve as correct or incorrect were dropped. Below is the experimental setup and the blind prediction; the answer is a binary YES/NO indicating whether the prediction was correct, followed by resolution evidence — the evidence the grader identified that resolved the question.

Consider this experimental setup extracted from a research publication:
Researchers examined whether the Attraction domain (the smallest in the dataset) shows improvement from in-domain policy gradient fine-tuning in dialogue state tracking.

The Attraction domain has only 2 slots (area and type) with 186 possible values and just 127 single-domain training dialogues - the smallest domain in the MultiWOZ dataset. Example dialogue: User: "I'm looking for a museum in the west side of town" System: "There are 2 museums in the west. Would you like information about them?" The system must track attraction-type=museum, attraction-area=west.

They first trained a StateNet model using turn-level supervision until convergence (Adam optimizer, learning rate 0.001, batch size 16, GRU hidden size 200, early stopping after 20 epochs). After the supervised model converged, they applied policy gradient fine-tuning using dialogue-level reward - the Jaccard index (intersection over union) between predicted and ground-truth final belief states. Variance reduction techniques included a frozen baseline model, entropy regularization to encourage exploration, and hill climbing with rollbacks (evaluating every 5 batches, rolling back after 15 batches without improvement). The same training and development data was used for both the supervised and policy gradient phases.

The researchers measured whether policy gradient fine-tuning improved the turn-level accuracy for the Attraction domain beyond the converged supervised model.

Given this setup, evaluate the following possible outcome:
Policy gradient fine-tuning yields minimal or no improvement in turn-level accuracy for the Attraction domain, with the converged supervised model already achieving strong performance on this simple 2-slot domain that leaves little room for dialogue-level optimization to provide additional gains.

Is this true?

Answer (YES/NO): NO